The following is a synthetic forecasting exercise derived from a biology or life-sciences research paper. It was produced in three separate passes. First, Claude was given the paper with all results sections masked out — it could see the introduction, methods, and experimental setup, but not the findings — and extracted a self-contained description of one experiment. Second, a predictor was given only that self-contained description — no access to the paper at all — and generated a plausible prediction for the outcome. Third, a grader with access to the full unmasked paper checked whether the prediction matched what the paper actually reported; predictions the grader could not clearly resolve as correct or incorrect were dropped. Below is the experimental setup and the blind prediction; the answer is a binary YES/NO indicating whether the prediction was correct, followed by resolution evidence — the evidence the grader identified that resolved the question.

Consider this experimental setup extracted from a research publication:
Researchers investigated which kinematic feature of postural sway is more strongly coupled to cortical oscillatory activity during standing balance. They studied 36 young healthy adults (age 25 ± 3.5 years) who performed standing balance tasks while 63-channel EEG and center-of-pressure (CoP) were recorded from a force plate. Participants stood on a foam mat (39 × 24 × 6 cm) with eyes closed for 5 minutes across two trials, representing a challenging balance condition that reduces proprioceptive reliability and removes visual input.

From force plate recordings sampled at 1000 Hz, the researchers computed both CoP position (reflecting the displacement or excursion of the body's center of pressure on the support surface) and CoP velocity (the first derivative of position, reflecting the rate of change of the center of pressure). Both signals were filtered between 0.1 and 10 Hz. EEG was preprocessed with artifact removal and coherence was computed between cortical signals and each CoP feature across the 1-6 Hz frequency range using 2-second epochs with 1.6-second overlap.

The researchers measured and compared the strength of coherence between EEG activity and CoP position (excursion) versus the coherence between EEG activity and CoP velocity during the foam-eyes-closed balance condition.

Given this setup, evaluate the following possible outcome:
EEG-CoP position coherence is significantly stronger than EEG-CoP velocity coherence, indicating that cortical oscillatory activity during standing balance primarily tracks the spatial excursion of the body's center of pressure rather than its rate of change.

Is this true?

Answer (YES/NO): NO